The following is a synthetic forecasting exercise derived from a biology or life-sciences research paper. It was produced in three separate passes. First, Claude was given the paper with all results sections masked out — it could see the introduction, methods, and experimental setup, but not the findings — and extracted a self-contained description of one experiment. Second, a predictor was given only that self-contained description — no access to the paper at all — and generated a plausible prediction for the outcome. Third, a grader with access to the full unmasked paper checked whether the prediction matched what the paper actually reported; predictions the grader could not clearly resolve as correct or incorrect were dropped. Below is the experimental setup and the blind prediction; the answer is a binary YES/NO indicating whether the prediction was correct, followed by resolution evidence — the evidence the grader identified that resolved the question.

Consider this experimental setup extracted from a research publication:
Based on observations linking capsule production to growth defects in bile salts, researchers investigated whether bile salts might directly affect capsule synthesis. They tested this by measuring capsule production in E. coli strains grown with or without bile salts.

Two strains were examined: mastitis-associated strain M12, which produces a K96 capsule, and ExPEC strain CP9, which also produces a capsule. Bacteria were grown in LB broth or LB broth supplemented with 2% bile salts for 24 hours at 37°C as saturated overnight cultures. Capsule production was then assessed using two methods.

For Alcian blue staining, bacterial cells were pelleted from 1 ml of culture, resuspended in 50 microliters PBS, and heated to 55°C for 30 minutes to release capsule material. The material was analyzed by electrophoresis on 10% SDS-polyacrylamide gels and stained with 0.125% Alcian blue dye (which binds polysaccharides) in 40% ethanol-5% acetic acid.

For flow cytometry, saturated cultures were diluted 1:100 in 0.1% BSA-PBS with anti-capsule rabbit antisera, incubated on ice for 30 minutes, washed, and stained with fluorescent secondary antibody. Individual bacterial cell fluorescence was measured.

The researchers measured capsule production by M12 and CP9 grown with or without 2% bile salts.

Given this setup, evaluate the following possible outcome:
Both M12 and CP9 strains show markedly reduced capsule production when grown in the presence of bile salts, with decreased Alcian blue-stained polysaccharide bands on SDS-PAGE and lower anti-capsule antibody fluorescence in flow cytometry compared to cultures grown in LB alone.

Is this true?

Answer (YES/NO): YES